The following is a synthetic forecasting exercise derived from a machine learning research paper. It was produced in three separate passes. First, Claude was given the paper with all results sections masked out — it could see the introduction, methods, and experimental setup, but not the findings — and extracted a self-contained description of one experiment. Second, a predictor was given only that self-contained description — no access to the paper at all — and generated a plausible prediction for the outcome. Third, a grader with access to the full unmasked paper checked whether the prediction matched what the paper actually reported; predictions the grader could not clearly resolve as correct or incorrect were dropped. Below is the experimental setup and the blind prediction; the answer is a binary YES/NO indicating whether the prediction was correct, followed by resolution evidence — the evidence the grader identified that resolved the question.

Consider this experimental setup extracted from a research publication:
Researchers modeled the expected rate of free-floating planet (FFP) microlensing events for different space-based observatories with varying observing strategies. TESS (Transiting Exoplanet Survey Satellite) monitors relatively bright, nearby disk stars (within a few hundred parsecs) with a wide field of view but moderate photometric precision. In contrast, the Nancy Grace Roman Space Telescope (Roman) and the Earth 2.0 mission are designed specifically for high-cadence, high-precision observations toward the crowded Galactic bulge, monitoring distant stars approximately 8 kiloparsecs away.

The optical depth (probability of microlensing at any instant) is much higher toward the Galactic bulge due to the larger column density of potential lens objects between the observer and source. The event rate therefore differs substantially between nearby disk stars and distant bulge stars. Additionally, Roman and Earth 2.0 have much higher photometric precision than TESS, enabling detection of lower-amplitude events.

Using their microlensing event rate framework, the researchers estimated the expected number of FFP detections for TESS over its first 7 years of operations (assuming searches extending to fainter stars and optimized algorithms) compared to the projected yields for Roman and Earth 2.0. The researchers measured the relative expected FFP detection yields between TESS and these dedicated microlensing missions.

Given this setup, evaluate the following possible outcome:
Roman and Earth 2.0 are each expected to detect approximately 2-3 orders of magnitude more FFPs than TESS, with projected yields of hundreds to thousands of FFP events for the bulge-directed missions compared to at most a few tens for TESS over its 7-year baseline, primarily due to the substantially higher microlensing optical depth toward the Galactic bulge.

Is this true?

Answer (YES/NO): NO